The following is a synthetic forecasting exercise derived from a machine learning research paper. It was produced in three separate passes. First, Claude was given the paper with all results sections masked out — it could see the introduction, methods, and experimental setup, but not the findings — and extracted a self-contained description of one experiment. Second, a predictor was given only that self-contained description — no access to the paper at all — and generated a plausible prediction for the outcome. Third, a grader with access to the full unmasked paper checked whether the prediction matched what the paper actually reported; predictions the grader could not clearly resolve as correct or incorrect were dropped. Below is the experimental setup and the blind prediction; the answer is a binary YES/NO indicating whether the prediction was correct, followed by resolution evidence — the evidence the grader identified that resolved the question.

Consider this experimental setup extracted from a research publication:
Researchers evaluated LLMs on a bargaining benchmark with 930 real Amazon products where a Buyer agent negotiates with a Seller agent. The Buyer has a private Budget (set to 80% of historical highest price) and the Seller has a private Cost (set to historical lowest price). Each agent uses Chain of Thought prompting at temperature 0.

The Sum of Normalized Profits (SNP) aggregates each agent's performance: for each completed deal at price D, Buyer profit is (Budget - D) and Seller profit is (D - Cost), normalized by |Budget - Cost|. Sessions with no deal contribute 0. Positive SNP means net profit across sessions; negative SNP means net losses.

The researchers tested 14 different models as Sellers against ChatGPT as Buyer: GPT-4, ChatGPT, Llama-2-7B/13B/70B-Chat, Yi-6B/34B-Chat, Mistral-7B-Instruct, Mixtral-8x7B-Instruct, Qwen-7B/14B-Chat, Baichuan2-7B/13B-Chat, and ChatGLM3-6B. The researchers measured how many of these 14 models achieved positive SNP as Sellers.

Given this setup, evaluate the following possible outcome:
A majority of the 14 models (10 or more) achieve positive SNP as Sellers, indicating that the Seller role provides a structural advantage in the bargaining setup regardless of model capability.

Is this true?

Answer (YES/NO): YES